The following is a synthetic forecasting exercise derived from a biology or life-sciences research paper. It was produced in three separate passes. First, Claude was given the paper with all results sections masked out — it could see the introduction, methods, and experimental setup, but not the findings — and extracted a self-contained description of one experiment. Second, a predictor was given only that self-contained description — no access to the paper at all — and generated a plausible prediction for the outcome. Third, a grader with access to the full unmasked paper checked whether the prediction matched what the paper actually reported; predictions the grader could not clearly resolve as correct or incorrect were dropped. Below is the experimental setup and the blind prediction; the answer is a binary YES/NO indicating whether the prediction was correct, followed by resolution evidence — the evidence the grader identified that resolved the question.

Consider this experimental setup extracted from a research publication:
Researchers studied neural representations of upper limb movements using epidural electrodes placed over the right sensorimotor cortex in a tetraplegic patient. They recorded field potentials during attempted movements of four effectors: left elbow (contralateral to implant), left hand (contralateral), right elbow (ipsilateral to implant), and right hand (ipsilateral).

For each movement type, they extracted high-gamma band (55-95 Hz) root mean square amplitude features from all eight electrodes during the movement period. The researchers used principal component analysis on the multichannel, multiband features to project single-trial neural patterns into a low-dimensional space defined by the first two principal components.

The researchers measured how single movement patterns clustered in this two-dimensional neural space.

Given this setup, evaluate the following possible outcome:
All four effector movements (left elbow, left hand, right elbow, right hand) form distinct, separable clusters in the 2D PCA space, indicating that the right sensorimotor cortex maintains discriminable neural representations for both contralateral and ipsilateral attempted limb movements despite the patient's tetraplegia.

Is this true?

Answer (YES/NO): NO